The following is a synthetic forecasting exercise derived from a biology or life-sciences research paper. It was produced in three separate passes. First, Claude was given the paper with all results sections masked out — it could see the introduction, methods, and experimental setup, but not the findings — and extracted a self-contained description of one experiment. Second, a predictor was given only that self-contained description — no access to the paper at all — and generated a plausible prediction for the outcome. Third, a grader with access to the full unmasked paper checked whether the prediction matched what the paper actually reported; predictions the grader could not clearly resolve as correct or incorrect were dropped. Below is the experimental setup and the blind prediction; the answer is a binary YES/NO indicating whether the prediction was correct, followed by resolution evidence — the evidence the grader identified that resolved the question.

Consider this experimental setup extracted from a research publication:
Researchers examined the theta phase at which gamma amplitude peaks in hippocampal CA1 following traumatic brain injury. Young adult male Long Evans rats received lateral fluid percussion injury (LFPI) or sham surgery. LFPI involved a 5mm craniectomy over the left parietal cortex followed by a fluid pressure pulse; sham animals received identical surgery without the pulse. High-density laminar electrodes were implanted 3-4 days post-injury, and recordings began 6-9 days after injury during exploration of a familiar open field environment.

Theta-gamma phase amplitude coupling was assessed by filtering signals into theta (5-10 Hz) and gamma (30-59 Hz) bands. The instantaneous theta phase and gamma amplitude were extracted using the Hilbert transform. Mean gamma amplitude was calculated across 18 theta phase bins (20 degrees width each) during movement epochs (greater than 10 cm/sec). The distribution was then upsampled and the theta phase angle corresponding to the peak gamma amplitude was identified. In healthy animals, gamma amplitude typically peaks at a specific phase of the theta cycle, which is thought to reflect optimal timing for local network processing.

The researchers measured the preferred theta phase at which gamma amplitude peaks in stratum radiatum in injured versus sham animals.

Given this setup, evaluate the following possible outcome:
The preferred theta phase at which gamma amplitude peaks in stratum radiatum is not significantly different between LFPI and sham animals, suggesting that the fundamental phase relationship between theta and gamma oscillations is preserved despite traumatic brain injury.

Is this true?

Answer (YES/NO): NO